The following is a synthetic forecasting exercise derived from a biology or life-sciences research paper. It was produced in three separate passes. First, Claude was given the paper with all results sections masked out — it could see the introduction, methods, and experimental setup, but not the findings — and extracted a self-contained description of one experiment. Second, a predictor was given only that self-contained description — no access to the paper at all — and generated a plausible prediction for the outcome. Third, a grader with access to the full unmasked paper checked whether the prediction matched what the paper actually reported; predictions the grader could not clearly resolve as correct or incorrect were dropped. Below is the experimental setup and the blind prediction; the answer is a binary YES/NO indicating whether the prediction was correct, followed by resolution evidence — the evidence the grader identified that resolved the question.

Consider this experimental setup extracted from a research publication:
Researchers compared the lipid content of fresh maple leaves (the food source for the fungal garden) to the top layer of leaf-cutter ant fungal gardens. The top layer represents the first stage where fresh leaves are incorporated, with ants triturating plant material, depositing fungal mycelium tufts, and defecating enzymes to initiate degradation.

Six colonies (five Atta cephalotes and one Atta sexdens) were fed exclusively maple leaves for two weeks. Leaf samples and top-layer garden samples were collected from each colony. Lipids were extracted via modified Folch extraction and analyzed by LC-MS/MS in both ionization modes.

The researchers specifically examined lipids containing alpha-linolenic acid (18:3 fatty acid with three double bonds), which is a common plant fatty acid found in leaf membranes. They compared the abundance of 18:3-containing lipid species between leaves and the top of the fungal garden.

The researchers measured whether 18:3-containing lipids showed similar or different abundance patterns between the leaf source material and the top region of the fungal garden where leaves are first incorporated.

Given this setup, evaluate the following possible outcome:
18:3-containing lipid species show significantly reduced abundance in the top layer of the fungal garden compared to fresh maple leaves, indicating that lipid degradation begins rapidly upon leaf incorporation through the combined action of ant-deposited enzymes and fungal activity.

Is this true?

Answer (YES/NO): NO